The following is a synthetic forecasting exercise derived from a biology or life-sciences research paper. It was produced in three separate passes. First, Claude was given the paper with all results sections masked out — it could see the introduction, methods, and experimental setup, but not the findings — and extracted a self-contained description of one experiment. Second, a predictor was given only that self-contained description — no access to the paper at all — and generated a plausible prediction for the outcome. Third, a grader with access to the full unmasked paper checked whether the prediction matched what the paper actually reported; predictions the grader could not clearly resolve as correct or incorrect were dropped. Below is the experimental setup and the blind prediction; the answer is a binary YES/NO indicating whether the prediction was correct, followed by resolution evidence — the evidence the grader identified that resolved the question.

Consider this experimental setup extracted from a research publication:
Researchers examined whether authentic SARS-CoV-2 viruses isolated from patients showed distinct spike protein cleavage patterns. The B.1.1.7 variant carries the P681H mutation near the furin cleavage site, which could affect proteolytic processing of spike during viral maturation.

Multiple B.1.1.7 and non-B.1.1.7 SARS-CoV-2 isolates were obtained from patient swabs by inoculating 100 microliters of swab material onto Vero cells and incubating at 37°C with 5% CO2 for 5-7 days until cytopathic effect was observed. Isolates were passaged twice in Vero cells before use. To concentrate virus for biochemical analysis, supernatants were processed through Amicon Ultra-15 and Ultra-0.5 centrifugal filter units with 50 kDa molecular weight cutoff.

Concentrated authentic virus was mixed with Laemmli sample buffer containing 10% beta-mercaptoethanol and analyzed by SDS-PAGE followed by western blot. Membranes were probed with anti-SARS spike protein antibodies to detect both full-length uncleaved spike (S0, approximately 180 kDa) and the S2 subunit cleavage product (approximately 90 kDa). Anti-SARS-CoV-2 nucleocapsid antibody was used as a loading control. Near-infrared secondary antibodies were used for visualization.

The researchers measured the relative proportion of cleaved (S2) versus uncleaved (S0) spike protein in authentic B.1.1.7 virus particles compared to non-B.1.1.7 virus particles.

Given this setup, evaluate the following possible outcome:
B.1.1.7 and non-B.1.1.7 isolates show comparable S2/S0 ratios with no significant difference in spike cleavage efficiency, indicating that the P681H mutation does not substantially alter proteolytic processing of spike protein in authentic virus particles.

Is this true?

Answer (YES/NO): NO